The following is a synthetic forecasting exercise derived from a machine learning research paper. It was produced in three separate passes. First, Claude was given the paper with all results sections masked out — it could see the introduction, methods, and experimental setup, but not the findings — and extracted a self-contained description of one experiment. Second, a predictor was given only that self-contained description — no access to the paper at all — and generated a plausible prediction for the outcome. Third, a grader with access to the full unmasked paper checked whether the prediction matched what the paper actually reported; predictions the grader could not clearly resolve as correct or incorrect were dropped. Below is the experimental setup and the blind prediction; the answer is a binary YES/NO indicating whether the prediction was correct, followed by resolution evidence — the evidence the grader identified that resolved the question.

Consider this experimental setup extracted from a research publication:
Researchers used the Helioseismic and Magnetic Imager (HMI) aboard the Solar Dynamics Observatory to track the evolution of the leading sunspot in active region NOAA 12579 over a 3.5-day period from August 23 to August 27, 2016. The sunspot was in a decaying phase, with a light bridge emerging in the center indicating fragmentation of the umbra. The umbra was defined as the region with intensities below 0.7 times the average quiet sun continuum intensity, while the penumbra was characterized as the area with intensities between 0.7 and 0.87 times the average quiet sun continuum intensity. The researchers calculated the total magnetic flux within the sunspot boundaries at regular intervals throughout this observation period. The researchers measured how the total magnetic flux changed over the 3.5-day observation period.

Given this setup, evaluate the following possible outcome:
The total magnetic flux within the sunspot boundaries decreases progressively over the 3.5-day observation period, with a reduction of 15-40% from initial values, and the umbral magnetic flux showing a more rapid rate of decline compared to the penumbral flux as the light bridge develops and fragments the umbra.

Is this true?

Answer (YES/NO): NO